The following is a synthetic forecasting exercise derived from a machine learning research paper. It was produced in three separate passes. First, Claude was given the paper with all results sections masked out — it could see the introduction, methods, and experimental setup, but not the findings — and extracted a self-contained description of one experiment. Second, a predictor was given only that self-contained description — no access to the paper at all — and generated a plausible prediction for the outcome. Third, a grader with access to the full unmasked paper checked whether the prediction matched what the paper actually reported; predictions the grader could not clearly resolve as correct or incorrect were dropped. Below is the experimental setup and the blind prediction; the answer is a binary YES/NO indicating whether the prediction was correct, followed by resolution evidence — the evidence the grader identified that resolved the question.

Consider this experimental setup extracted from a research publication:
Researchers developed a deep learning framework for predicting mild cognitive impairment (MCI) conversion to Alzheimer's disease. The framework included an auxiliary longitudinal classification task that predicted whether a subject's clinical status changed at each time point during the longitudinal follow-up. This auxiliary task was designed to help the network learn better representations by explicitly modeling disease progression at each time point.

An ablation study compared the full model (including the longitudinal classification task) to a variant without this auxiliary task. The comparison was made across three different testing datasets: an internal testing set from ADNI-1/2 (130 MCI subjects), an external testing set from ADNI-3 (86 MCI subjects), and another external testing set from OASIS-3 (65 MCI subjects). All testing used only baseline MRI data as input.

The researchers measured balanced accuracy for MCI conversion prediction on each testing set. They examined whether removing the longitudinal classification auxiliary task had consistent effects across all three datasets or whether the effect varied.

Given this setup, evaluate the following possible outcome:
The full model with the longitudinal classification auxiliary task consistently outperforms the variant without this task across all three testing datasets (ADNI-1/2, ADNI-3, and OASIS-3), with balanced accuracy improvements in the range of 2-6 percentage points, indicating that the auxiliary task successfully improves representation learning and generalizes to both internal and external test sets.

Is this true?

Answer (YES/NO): NO